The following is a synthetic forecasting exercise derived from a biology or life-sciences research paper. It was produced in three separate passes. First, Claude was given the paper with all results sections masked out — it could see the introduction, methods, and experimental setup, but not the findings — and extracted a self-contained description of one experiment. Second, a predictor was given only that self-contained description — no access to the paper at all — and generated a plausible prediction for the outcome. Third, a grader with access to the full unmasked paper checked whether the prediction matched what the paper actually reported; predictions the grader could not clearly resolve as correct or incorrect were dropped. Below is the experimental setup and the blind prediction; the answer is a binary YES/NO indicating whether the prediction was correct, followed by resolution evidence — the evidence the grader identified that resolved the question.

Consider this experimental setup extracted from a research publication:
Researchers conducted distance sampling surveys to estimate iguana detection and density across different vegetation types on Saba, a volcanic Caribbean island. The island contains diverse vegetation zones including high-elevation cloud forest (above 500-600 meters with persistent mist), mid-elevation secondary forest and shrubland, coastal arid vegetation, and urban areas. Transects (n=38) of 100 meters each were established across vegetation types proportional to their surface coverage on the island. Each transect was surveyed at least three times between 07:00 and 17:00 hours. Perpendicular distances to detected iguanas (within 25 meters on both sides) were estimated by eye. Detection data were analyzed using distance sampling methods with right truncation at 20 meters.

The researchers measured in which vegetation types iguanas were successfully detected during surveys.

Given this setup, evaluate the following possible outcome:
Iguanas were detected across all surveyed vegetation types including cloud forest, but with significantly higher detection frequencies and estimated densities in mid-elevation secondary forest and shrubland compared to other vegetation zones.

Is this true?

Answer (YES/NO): NO